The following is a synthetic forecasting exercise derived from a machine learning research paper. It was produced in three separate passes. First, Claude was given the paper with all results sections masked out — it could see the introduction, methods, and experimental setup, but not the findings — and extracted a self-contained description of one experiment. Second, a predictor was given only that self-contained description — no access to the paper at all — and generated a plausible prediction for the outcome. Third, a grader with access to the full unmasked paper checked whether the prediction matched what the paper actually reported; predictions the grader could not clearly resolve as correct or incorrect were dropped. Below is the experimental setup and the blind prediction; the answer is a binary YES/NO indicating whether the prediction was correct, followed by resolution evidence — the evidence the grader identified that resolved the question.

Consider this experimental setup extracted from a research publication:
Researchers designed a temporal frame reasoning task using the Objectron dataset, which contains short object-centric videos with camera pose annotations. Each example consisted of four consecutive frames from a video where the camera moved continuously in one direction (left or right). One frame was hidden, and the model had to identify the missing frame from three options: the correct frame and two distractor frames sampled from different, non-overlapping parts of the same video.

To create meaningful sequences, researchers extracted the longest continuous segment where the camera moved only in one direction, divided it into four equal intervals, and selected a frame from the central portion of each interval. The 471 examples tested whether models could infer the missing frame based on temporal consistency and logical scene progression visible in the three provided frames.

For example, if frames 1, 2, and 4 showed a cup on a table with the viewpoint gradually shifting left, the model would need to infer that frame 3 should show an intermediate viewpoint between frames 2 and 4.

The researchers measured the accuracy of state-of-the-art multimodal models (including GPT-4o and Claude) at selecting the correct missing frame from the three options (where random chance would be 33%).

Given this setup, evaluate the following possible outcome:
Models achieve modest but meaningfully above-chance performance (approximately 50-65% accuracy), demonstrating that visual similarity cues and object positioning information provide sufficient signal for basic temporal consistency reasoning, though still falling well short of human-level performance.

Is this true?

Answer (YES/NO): NO